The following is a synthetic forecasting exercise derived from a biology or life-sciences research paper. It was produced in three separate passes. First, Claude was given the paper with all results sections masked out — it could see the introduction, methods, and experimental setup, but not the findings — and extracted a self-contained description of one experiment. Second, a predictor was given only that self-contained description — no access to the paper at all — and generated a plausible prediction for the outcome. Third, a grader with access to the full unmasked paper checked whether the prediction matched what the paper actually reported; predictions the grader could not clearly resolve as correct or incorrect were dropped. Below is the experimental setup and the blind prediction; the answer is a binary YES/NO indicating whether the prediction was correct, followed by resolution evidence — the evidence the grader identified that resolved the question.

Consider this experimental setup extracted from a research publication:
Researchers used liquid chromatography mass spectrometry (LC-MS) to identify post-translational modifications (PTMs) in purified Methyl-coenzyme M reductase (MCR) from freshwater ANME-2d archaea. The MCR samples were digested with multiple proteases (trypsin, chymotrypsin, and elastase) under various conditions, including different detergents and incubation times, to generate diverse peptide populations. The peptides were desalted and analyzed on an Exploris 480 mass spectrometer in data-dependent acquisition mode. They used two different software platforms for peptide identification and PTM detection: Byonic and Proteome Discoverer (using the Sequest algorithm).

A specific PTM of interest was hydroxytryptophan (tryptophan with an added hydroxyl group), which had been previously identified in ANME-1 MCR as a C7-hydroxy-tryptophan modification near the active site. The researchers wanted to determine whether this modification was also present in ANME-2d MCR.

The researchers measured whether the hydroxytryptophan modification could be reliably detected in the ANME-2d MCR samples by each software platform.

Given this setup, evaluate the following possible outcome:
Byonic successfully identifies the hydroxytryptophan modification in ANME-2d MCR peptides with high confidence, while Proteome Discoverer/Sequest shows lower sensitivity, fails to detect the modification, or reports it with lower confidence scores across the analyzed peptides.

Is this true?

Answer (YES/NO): NO